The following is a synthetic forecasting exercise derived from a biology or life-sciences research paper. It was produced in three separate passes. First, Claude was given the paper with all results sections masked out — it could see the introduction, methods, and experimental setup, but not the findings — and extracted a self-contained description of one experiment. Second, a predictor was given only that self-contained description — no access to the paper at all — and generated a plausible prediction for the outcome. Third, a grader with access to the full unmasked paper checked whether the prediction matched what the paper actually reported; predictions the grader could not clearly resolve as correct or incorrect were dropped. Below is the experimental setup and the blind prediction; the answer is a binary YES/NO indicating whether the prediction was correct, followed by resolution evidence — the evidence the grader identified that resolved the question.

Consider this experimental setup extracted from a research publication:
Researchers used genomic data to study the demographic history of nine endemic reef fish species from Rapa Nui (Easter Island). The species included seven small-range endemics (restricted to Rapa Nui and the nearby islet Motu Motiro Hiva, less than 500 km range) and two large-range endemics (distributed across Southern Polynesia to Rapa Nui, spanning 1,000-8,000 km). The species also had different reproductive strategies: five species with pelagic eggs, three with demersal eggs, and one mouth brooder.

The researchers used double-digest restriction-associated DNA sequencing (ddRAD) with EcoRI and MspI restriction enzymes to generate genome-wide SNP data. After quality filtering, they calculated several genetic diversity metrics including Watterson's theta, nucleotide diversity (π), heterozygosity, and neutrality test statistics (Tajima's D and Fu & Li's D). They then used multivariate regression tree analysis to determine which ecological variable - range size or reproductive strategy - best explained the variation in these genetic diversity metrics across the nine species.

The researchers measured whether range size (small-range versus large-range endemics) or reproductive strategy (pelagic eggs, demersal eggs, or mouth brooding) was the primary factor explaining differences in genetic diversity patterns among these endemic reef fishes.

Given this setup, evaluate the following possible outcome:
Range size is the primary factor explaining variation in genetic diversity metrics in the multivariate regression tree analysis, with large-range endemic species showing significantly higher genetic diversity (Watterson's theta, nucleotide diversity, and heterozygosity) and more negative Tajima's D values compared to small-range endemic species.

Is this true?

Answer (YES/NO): NO